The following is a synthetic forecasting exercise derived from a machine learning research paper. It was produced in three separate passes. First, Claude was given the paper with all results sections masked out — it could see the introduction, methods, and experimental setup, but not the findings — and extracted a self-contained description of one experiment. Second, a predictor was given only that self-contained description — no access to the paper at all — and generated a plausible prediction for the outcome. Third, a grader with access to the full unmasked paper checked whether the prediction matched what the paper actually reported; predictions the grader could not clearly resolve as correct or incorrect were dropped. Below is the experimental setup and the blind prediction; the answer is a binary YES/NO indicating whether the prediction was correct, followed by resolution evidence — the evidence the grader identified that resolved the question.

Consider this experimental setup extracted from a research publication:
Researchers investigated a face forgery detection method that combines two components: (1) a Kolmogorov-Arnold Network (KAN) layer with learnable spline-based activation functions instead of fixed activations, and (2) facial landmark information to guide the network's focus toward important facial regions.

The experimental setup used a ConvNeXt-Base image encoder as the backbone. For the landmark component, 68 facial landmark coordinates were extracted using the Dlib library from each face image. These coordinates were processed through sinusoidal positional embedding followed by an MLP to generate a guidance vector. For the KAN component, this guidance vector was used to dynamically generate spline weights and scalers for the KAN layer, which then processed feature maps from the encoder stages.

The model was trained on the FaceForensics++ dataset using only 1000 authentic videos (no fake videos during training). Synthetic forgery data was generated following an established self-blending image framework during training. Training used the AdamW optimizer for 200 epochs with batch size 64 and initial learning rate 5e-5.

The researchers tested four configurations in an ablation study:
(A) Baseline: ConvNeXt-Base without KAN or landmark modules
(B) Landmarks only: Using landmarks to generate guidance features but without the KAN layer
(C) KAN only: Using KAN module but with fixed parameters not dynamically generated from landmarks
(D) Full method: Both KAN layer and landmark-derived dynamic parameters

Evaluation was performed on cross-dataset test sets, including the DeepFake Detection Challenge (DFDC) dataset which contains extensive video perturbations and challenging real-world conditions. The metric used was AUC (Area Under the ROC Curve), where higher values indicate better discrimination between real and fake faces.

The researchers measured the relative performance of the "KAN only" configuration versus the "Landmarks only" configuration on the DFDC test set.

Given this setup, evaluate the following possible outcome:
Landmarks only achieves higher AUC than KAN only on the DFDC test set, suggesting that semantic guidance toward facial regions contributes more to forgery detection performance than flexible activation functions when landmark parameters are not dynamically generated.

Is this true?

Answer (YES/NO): NO